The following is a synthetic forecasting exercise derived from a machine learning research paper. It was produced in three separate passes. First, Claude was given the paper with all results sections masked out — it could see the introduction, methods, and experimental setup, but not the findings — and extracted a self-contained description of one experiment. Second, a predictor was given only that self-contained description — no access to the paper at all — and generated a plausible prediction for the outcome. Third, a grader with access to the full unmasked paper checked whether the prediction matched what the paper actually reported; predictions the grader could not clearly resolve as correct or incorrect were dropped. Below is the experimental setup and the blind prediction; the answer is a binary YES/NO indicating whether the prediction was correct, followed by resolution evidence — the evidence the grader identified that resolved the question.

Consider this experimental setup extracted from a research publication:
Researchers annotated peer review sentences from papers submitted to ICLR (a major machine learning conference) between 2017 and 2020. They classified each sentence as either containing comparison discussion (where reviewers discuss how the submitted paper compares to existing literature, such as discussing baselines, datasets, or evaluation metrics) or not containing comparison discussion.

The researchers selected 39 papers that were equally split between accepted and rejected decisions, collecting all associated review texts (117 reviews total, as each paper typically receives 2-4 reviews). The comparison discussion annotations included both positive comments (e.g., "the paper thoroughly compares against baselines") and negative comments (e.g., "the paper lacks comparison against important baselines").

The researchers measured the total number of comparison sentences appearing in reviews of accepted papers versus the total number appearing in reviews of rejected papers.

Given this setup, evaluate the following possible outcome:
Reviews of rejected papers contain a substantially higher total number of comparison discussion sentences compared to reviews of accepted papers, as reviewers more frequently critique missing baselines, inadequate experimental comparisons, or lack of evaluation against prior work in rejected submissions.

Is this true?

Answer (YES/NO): YES